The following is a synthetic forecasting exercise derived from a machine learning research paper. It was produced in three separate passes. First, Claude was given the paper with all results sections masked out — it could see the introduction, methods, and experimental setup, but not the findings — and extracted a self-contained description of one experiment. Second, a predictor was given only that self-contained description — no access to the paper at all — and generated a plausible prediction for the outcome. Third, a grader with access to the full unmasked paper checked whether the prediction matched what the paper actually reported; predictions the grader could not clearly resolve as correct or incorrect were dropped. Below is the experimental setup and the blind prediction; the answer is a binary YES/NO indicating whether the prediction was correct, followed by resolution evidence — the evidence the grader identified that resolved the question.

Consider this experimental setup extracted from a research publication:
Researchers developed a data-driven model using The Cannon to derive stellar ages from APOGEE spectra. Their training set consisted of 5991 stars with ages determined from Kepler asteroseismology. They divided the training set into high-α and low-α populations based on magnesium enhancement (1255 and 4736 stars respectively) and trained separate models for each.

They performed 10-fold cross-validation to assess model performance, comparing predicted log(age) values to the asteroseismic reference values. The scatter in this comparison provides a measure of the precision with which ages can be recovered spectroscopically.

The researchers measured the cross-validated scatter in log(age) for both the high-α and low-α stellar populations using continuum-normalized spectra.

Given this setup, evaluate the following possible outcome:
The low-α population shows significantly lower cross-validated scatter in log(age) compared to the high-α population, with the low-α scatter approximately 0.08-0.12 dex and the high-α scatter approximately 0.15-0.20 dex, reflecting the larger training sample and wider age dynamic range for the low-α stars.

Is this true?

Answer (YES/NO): NO